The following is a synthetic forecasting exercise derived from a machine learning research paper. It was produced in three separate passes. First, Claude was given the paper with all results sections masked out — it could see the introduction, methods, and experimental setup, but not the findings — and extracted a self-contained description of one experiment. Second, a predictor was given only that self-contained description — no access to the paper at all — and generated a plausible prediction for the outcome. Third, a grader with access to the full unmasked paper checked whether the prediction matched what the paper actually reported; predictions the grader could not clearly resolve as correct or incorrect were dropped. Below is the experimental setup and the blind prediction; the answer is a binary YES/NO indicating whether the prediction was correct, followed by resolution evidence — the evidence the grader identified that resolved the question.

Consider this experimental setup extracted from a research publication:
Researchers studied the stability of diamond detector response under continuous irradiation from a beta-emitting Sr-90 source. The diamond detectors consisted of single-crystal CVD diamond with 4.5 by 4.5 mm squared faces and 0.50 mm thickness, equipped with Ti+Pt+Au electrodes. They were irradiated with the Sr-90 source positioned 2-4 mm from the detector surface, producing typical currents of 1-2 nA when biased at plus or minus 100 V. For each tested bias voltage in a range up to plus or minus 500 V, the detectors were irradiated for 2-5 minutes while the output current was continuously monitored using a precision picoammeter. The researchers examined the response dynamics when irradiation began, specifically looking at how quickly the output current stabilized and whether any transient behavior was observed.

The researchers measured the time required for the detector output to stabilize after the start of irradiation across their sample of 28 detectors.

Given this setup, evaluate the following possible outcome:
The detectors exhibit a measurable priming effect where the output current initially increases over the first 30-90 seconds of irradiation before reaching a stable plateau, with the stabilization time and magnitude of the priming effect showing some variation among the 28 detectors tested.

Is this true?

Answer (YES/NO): NO